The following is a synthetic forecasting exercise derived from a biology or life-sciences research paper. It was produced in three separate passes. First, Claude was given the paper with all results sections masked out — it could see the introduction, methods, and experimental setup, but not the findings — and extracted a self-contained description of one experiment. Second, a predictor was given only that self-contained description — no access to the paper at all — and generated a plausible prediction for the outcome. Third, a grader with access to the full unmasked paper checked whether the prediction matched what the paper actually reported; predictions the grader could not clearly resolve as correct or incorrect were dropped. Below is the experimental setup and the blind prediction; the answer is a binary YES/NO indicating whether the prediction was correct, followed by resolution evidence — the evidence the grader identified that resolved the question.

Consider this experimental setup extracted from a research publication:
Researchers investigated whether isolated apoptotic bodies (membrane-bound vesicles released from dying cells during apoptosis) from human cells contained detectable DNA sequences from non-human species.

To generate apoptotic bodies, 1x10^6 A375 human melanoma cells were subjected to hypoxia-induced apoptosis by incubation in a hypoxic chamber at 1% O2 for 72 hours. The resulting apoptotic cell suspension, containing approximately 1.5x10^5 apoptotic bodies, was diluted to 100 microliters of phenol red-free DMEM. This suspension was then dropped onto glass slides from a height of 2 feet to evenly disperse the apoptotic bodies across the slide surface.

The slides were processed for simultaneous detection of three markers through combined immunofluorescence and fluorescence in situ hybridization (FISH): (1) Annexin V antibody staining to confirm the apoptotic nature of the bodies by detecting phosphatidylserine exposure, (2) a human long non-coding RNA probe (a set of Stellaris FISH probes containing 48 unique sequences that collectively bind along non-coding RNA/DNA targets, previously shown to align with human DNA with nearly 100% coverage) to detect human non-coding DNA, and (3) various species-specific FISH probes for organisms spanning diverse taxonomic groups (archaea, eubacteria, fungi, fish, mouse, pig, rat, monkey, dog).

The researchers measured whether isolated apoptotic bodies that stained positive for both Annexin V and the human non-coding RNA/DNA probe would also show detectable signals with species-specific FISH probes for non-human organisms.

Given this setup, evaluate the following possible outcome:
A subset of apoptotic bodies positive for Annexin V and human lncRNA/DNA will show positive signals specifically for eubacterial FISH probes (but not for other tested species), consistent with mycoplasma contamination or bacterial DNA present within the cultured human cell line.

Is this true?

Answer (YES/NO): NO